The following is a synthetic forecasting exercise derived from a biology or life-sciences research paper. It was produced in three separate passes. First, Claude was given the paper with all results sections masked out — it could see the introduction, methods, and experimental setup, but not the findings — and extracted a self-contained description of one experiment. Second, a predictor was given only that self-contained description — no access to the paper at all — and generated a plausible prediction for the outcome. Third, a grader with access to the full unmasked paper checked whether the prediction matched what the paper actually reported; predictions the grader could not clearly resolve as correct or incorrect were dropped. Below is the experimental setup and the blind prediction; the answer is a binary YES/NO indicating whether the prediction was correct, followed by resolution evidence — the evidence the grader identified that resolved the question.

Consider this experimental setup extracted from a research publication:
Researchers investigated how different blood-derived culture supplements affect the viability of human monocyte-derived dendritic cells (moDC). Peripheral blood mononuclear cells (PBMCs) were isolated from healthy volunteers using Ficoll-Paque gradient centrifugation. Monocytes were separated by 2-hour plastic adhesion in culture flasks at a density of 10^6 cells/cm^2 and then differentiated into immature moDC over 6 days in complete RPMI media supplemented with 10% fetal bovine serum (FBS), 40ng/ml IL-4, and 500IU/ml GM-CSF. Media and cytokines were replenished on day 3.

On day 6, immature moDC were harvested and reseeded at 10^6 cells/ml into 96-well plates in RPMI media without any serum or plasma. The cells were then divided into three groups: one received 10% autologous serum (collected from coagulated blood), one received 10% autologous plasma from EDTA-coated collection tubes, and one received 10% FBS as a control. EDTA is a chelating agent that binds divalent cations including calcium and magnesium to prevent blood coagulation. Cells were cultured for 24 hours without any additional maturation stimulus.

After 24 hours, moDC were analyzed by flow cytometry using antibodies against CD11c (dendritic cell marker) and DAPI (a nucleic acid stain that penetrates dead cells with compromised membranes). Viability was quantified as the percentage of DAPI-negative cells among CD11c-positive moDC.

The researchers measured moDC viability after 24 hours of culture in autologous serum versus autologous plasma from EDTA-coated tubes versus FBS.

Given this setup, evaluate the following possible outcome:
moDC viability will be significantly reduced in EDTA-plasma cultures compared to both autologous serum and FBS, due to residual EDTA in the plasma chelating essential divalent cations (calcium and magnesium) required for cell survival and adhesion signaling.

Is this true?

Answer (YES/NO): YES